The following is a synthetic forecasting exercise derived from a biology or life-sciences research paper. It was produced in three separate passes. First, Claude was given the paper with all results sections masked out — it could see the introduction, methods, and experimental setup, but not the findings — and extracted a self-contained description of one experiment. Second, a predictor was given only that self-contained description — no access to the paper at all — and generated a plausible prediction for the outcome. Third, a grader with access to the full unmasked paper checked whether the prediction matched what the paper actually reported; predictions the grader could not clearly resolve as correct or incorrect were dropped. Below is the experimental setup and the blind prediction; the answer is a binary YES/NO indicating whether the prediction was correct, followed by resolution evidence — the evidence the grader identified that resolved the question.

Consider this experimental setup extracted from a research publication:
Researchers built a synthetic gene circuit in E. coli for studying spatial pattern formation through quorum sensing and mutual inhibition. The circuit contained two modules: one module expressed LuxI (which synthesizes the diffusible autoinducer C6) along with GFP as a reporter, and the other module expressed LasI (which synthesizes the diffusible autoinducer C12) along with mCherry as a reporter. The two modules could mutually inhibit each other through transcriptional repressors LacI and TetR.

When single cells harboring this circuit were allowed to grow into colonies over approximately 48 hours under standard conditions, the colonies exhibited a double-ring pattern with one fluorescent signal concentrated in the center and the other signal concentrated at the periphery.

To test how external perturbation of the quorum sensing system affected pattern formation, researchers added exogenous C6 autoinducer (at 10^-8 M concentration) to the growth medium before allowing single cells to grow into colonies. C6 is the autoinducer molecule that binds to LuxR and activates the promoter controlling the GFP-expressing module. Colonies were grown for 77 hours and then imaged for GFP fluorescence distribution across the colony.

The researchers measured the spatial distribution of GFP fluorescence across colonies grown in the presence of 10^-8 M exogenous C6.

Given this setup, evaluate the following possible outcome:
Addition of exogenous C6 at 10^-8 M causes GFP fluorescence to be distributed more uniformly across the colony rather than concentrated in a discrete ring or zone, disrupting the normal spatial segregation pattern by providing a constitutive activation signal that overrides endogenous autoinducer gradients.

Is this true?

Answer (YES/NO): NO